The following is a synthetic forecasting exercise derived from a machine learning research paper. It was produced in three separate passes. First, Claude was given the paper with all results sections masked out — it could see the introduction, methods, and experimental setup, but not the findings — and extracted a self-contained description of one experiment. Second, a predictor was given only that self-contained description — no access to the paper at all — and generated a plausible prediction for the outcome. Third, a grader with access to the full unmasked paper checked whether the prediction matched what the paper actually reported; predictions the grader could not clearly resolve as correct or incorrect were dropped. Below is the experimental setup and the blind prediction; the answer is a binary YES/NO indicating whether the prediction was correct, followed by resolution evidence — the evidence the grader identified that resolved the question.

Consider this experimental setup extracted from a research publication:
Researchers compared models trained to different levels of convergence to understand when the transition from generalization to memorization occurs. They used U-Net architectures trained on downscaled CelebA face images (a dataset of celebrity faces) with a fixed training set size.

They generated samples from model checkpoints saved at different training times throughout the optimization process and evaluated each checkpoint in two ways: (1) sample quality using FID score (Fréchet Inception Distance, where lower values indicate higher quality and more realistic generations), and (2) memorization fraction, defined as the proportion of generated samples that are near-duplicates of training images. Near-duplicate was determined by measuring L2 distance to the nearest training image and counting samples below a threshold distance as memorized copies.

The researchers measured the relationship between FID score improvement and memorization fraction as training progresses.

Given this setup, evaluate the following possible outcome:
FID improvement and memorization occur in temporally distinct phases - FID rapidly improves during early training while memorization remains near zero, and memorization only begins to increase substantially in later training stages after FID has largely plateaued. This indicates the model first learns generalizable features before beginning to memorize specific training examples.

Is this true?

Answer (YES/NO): YES